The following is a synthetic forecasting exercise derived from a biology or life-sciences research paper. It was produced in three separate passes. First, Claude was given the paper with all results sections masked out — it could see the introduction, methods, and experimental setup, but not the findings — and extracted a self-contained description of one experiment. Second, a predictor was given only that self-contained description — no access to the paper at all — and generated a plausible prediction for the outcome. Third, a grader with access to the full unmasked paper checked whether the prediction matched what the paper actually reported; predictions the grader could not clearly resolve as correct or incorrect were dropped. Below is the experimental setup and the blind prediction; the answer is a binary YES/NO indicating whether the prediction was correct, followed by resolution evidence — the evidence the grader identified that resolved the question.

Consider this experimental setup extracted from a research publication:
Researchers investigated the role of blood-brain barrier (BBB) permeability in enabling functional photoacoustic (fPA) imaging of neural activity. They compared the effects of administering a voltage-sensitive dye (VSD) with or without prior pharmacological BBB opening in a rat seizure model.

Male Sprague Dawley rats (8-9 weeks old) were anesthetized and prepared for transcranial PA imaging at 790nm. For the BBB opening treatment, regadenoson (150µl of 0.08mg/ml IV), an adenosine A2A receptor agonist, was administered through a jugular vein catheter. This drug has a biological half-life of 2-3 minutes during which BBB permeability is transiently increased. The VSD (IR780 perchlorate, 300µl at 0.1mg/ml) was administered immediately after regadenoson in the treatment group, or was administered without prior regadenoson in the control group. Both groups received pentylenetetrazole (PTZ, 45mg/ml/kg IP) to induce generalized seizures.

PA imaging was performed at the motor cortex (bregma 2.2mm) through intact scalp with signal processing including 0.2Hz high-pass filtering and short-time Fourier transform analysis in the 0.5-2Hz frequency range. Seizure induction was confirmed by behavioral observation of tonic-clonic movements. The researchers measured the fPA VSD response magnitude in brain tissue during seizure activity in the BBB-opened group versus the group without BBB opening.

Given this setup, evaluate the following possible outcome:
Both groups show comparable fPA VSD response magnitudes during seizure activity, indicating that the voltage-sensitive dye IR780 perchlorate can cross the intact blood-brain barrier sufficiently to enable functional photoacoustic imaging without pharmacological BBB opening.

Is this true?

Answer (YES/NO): NO